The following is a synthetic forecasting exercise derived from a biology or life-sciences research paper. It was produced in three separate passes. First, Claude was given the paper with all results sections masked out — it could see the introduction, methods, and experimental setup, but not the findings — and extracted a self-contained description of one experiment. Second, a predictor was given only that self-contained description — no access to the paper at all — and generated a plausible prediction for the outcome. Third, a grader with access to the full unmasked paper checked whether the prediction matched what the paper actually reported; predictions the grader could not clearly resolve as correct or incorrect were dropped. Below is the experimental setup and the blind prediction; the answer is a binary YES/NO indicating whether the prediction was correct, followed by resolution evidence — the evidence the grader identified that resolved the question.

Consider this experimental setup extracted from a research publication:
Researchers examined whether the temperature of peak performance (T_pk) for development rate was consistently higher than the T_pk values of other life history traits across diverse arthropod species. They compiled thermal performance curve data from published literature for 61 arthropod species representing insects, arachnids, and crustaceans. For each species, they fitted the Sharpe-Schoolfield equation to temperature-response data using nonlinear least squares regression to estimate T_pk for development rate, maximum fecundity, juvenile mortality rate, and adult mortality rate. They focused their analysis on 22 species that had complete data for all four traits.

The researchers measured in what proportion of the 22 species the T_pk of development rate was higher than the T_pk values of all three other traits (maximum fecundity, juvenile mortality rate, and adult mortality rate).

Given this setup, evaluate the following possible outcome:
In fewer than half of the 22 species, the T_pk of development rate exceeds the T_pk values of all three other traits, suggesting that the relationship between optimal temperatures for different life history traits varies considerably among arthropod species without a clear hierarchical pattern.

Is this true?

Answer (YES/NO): NO